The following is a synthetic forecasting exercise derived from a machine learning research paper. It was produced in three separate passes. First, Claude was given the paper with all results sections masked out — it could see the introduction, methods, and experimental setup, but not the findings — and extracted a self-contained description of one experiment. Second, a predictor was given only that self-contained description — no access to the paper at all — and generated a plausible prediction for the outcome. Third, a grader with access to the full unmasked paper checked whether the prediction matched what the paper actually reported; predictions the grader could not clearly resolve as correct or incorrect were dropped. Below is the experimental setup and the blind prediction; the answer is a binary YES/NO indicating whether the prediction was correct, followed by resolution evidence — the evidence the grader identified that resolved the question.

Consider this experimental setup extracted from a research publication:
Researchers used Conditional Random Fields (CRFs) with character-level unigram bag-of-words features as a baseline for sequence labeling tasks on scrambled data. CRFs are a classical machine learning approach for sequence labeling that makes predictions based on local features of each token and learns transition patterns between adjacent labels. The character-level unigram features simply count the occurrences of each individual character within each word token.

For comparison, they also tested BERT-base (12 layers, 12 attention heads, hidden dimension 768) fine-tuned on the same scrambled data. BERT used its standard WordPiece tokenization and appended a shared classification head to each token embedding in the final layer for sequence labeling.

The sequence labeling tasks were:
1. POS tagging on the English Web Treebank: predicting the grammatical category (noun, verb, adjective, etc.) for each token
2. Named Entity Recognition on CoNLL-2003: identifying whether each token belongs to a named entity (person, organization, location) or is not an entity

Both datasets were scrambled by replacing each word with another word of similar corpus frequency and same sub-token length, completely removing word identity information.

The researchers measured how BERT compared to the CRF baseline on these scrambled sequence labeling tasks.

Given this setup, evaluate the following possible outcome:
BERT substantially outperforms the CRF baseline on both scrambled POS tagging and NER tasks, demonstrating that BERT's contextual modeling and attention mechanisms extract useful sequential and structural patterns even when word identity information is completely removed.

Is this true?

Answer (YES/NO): NO